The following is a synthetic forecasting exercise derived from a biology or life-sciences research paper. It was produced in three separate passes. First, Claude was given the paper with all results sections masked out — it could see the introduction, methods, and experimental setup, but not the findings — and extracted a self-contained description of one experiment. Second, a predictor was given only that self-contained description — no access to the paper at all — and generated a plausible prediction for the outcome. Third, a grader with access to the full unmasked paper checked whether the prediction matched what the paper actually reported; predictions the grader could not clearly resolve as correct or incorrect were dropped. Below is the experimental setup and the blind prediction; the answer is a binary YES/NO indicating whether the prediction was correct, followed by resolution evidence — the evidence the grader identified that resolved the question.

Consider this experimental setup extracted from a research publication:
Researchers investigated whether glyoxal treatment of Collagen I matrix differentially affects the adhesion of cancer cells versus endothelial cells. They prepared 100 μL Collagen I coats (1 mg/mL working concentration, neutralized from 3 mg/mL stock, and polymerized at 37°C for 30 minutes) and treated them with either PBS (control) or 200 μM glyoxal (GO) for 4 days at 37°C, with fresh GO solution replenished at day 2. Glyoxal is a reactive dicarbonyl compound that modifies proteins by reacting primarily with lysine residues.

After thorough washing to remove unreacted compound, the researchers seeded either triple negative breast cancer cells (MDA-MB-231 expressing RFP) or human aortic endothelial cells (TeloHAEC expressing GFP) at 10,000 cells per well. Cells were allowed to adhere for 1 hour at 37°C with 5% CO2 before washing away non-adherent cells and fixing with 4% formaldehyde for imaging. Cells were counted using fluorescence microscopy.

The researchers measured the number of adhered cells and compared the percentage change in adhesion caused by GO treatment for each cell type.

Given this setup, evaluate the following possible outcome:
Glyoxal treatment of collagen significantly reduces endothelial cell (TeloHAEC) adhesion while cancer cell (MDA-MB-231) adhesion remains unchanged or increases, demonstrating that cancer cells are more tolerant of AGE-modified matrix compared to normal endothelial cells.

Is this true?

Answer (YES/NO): NO